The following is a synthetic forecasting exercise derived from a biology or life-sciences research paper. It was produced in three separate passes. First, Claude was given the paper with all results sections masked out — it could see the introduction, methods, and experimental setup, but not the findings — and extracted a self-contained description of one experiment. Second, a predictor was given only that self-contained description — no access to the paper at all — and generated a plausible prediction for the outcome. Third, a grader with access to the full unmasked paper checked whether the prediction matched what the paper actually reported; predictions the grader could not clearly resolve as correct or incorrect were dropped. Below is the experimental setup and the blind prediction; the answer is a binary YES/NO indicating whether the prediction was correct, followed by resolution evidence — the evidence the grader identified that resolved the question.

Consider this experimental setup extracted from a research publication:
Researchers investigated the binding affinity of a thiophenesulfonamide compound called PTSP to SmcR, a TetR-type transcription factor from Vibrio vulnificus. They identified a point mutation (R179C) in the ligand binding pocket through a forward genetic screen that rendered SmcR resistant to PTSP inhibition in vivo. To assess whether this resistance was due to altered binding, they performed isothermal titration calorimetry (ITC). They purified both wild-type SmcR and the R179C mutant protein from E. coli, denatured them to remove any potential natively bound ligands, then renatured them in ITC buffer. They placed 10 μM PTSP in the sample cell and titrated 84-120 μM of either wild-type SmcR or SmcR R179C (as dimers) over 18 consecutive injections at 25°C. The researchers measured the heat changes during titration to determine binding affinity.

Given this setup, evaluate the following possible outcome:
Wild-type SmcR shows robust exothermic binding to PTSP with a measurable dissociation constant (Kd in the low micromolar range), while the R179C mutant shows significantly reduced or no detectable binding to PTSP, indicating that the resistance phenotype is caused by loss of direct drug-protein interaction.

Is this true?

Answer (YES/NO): YES